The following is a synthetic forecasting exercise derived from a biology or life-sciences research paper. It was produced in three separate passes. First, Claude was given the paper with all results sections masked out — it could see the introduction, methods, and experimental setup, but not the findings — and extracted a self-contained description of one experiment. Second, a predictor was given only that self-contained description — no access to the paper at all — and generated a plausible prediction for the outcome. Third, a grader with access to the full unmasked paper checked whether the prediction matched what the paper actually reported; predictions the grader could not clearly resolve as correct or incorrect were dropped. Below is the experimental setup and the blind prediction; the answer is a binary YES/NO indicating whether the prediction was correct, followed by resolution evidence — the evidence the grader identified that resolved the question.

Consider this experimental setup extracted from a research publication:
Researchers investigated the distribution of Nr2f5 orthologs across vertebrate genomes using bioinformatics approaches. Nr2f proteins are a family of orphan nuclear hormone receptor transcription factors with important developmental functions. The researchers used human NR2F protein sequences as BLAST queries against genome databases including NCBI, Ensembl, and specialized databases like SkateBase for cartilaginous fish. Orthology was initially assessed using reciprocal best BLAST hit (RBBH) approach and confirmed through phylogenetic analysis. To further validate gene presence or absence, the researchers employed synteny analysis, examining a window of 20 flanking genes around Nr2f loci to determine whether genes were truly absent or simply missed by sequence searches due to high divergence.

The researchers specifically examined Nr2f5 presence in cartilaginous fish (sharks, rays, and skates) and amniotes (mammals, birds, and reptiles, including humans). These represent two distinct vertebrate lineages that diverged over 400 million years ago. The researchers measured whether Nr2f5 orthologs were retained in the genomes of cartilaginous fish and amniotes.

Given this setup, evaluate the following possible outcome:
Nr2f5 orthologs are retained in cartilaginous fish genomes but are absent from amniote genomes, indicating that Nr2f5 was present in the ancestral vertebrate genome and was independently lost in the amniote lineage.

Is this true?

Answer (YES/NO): NO